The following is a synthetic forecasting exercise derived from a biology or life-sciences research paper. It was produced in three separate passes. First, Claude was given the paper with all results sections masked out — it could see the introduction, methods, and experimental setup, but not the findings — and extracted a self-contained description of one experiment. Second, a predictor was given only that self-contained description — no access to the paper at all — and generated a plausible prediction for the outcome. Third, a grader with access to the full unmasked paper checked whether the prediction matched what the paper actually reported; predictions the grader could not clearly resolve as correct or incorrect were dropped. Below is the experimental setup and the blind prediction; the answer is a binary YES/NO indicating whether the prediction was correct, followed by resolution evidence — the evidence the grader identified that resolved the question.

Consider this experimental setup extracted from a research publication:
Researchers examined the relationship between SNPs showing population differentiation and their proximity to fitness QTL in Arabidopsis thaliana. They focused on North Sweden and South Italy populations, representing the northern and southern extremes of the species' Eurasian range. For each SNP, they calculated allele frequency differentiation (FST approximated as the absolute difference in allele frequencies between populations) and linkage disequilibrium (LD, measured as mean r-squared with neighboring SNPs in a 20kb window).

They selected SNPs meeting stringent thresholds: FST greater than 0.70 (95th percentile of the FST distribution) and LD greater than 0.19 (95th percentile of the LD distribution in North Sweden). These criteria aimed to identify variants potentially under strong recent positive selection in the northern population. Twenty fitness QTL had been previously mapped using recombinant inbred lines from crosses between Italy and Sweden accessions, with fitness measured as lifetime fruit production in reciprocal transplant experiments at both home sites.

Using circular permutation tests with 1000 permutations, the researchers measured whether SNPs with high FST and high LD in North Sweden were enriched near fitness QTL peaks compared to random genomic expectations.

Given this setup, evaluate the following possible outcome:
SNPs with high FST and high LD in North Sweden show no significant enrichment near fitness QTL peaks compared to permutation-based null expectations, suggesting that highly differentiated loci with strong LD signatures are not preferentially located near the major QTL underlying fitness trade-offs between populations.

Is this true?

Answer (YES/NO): NO